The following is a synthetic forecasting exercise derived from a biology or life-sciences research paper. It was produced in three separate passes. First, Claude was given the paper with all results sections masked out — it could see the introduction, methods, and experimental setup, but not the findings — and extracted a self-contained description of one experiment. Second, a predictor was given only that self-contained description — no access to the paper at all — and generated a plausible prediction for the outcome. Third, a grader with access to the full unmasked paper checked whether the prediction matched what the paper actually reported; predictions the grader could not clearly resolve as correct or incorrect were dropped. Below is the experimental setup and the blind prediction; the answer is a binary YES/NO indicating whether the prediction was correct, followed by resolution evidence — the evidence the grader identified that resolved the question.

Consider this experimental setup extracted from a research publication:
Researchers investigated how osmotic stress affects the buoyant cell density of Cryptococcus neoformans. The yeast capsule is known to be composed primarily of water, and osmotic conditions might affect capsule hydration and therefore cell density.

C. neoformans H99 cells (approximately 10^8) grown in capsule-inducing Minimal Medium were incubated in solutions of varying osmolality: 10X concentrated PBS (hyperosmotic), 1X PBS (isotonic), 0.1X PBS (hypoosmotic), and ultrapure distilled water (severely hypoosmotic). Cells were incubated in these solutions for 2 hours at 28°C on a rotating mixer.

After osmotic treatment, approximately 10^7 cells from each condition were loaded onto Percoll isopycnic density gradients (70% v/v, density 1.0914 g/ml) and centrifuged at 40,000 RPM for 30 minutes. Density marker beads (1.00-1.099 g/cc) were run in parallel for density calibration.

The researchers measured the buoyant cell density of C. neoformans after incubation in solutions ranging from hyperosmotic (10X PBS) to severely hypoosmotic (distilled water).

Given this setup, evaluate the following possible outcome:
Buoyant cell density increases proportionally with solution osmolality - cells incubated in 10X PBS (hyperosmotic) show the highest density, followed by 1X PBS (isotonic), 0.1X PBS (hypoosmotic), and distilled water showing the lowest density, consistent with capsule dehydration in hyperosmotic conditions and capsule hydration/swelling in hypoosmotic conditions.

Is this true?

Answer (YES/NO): NO